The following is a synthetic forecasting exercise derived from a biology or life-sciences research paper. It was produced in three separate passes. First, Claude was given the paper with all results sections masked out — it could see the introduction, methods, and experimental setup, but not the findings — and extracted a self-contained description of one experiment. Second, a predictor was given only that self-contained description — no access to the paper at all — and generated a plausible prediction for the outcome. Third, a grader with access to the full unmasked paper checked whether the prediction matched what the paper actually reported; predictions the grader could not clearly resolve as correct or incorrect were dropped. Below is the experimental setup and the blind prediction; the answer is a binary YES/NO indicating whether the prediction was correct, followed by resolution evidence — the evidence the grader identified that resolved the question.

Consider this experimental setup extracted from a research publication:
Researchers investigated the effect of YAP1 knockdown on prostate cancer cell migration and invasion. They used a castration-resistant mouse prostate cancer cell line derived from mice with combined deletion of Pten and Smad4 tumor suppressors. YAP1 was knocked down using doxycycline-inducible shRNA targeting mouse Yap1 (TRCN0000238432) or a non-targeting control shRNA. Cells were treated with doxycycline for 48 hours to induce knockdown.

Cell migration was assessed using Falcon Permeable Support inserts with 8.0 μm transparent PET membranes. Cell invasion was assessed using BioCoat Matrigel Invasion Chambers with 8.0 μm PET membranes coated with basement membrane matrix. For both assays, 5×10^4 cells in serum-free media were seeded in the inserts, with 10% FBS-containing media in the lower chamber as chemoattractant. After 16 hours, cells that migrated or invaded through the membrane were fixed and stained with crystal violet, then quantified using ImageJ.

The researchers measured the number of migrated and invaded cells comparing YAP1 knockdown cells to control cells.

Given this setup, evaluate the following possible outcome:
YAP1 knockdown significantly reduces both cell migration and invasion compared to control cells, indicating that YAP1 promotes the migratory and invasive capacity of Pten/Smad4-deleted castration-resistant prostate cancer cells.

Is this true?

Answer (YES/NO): NO